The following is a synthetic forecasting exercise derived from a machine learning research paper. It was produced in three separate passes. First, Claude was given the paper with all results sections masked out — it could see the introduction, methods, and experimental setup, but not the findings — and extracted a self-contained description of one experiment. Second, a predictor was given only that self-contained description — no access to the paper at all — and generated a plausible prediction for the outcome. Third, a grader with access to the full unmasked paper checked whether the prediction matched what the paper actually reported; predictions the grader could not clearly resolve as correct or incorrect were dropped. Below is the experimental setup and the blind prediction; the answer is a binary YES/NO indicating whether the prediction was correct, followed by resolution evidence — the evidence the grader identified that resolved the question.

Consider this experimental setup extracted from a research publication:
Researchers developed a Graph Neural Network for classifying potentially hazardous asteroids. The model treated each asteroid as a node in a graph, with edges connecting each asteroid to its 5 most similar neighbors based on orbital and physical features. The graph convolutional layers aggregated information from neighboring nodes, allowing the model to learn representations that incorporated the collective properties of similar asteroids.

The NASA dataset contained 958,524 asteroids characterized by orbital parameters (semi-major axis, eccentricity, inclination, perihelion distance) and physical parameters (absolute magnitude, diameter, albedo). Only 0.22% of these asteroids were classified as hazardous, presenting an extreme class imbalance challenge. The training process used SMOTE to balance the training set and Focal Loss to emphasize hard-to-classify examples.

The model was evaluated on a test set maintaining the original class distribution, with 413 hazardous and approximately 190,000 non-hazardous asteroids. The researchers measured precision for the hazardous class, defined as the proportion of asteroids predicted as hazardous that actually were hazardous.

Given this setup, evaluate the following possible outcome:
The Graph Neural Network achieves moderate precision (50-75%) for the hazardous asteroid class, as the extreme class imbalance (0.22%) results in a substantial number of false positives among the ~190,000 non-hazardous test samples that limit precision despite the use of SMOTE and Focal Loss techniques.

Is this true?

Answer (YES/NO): NO